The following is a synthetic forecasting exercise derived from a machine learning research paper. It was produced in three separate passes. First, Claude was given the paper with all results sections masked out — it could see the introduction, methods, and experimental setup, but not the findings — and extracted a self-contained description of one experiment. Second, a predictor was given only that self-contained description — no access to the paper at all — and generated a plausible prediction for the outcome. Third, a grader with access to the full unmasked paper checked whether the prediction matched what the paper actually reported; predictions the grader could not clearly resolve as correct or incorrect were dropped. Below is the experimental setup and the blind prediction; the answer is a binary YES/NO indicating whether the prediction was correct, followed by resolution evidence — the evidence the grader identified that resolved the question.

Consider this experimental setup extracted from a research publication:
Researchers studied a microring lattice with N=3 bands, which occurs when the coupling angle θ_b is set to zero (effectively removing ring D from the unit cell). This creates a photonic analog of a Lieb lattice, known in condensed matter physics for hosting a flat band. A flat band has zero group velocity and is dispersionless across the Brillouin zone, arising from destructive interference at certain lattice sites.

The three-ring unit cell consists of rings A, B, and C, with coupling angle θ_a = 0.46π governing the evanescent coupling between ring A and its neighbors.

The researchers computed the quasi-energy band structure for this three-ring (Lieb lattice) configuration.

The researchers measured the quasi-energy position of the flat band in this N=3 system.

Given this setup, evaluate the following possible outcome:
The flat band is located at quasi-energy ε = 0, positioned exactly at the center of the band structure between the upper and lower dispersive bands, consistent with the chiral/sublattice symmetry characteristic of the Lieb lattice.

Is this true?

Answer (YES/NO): YES